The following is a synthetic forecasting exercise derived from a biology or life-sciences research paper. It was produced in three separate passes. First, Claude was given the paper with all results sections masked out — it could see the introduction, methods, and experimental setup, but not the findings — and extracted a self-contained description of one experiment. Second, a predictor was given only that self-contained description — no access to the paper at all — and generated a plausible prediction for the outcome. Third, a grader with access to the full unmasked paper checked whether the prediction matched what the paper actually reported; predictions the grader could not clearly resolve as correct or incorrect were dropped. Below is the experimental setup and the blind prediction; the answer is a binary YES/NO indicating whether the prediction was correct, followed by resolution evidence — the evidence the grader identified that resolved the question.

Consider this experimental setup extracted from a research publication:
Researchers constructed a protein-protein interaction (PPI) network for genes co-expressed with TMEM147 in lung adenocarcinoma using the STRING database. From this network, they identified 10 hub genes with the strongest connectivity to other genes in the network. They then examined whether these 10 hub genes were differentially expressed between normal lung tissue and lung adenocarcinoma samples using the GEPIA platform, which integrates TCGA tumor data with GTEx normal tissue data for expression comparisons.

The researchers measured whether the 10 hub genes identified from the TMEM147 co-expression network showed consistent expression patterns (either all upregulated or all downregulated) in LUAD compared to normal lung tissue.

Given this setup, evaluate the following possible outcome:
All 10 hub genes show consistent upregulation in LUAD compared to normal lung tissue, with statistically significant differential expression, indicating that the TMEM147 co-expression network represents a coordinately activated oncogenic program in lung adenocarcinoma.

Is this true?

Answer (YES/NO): YES